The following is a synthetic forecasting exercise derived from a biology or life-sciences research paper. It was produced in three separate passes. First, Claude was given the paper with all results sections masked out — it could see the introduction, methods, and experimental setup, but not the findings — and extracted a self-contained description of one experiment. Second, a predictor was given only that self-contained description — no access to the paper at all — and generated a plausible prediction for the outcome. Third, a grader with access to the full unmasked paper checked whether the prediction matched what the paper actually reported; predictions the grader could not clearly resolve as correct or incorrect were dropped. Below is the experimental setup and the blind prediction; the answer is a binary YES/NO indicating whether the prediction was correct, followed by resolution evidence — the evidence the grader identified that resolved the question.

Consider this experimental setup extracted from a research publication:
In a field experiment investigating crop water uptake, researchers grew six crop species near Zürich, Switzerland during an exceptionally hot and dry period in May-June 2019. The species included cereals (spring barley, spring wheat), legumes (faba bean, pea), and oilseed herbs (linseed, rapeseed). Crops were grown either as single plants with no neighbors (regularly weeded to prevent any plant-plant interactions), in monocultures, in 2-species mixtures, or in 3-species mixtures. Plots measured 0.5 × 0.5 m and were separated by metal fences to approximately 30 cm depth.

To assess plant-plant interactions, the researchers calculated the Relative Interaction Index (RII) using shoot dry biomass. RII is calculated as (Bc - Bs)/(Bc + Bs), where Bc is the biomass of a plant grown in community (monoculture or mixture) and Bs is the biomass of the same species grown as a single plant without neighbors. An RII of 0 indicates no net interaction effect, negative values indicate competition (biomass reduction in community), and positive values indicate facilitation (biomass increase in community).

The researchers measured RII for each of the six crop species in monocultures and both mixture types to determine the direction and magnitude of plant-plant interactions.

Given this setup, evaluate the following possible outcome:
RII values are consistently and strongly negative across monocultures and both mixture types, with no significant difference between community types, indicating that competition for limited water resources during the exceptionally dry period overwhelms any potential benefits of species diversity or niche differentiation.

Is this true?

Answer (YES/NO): NO